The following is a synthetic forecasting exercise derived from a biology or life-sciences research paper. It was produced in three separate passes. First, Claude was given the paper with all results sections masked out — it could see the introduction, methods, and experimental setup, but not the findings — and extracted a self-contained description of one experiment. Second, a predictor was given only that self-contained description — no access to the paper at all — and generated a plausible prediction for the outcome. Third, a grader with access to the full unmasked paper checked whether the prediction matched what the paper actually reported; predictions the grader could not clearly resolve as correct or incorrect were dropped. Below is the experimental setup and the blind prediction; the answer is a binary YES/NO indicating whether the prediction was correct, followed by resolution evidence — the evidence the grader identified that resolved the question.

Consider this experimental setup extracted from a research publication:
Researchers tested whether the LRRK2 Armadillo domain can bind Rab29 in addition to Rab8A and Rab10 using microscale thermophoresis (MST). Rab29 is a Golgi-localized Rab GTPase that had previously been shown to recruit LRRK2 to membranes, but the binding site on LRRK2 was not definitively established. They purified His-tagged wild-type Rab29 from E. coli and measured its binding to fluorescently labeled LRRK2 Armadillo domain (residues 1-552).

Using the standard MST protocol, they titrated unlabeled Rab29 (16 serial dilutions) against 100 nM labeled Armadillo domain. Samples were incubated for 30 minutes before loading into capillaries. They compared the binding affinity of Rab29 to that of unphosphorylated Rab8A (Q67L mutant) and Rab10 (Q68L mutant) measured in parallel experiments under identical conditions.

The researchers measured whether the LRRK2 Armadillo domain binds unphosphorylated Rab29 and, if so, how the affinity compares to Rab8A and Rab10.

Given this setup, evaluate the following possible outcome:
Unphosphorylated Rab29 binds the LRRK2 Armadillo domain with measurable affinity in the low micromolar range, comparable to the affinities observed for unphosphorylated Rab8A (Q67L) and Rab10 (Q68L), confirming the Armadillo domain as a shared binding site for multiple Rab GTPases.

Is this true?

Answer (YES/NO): YES